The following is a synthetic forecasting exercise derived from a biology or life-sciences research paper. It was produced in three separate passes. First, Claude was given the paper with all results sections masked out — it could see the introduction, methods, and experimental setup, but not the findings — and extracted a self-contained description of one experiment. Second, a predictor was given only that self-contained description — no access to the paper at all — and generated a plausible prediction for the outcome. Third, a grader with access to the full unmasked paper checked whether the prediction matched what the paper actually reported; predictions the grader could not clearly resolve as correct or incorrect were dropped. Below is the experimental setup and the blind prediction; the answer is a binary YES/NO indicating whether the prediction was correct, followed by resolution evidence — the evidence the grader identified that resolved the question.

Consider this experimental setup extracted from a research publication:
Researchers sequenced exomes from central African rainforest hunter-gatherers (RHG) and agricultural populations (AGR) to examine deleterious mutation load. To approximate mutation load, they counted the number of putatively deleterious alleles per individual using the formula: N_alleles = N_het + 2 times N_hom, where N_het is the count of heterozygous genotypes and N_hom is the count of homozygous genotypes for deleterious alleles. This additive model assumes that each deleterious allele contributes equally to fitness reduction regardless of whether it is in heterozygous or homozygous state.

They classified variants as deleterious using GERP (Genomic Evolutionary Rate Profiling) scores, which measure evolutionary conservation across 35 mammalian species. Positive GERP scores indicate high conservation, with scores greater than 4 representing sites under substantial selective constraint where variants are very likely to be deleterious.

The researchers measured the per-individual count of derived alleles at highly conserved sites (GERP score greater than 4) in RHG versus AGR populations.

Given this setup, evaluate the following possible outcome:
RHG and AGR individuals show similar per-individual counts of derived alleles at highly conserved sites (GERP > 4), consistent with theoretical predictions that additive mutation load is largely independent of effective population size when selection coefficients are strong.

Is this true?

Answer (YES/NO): YES